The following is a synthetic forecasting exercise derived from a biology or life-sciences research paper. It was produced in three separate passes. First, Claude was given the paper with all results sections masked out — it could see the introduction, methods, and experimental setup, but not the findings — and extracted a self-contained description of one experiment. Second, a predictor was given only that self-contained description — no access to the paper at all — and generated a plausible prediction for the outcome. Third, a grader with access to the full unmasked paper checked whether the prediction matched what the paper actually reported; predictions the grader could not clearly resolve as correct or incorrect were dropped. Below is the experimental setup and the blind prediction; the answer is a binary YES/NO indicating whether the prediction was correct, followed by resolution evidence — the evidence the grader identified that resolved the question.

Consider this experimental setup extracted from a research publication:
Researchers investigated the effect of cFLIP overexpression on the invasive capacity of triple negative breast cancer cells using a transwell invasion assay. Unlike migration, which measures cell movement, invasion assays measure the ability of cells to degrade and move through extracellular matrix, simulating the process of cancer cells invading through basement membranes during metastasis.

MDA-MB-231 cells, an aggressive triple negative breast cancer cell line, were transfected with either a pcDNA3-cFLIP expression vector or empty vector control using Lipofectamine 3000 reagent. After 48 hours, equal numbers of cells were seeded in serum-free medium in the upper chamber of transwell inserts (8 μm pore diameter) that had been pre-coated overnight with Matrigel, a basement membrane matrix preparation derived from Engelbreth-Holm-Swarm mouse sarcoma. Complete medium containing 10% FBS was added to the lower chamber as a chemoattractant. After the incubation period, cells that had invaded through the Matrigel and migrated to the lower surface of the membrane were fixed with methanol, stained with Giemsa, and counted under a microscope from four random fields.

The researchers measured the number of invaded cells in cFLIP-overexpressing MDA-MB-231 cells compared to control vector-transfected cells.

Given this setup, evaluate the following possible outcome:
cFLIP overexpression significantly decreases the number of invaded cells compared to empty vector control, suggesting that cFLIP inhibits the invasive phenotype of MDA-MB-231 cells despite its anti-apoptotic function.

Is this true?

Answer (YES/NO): YES